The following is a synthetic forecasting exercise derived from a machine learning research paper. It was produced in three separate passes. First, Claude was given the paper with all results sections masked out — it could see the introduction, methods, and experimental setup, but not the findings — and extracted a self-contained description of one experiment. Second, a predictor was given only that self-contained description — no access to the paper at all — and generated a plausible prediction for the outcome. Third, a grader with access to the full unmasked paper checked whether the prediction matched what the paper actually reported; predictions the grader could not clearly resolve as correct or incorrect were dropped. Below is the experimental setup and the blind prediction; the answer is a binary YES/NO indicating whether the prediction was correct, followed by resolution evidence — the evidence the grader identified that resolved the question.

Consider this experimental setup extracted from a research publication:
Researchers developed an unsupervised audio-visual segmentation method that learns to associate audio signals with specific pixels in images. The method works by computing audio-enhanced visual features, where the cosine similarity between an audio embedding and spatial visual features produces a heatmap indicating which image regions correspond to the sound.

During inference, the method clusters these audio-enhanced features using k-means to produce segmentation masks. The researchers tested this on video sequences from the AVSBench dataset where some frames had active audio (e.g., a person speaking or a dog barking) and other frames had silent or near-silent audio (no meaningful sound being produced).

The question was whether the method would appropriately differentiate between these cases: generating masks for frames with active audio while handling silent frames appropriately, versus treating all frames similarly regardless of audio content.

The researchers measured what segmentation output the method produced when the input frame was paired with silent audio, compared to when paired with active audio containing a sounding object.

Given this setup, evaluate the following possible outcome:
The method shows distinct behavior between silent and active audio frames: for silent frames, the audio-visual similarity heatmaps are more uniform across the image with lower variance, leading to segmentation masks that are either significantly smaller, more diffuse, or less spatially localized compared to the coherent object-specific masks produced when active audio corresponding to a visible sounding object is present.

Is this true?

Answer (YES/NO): YES